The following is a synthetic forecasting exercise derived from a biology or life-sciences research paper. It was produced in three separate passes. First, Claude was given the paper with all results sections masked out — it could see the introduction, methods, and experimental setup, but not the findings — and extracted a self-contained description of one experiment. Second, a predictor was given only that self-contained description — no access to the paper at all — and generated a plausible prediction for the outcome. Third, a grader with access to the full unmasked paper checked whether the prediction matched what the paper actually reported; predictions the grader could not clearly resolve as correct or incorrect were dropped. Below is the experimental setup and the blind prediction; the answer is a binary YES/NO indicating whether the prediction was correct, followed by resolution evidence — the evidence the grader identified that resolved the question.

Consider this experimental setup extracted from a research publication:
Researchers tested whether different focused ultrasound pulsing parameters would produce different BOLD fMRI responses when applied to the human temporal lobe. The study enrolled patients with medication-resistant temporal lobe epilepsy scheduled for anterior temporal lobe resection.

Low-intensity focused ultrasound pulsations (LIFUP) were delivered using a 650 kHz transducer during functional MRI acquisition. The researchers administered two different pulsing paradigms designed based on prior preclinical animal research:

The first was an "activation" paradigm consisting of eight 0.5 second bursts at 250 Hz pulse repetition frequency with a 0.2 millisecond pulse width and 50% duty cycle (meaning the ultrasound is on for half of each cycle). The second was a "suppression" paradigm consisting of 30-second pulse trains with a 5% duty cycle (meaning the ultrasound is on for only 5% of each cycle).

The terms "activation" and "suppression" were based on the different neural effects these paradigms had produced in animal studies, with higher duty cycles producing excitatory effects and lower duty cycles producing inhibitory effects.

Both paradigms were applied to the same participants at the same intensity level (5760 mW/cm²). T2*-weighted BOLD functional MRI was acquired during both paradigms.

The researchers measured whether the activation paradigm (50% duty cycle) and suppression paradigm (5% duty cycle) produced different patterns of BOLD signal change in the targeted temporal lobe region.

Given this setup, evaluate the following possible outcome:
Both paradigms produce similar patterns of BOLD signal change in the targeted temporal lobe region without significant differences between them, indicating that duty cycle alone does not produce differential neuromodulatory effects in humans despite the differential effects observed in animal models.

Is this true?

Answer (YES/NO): NO